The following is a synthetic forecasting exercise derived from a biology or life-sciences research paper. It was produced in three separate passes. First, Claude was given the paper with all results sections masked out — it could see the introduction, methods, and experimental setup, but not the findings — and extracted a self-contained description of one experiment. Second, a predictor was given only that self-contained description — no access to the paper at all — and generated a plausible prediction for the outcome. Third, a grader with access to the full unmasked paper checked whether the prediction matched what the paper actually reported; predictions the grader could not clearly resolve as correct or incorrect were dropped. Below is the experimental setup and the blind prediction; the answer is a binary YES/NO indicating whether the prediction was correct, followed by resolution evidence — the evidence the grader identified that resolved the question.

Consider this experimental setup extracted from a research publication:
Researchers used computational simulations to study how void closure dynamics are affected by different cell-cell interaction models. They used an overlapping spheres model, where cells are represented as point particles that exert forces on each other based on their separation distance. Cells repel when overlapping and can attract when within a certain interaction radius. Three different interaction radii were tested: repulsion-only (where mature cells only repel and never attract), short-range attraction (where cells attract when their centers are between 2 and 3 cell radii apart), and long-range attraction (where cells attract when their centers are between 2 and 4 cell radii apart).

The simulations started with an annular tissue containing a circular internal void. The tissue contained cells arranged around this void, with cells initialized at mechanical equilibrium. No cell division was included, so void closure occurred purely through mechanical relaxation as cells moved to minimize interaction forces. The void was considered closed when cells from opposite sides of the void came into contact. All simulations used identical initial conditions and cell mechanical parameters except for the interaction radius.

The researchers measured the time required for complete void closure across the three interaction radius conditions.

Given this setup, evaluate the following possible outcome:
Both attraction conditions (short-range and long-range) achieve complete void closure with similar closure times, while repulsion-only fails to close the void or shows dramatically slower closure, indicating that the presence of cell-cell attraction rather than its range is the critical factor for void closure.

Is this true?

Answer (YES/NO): NO